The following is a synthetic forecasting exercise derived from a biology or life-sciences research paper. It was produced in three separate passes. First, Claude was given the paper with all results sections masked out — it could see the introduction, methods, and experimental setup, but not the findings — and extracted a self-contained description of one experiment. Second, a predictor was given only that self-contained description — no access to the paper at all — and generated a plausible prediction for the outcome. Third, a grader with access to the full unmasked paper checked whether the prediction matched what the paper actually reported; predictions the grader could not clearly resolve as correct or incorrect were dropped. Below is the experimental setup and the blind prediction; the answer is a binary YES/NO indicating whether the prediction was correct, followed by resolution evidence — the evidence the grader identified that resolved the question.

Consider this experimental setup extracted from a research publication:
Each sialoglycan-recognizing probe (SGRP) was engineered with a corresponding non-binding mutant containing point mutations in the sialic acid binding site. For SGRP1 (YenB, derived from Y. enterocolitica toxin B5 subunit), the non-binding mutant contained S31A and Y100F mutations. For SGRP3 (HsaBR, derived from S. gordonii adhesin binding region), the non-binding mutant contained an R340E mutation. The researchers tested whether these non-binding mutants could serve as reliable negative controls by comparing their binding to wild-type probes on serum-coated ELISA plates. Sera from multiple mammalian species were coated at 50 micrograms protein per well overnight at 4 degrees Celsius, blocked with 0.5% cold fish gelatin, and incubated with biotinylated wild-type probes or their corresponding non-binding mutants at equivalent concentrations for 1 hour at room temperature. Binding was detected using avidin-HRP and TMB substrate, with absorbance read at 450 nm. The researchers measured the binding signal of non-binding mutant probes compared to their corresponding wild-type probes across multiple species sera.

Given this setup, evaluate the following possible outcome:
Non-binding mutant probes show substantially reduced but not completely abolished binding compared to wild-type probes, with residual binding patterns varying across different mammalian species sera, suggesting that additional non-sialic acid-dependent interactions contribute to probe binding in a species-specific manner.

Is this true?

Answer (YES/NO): NO